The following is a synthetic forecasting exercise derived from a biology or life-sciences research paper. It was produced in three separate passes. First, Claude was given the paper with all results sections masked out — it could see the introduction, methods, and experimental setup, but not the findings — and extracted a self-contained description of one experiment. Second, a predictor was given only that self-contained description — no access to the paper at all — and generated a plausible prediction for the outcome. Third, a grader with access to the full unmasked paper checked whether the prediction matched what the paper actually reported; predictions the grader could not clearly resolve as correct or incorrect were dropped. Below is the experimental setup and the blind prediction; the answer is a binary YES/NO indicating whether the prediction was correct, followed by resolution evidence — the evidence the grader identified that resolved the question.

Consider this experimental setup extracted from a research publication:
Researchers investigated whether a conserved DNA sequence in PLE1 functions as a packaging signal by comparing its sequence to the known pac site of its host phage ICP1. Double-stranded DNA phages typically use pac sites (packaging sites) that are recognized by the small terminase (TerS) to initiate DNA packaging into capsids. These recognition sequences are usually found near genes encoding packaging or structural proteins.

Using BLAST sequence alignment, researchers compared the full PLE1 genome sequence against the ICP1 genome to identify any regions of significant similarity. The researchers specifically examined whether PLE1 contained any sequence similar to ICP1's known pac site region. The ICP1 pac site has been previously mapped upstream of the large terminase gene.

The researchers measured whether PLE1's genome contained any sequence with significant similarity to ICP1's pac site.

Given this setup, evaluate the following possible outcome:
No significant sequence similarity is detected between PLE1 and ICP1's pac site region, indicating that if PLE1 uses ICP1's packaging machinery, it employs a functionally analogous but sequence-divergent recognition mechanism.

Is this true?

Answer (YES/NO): NO